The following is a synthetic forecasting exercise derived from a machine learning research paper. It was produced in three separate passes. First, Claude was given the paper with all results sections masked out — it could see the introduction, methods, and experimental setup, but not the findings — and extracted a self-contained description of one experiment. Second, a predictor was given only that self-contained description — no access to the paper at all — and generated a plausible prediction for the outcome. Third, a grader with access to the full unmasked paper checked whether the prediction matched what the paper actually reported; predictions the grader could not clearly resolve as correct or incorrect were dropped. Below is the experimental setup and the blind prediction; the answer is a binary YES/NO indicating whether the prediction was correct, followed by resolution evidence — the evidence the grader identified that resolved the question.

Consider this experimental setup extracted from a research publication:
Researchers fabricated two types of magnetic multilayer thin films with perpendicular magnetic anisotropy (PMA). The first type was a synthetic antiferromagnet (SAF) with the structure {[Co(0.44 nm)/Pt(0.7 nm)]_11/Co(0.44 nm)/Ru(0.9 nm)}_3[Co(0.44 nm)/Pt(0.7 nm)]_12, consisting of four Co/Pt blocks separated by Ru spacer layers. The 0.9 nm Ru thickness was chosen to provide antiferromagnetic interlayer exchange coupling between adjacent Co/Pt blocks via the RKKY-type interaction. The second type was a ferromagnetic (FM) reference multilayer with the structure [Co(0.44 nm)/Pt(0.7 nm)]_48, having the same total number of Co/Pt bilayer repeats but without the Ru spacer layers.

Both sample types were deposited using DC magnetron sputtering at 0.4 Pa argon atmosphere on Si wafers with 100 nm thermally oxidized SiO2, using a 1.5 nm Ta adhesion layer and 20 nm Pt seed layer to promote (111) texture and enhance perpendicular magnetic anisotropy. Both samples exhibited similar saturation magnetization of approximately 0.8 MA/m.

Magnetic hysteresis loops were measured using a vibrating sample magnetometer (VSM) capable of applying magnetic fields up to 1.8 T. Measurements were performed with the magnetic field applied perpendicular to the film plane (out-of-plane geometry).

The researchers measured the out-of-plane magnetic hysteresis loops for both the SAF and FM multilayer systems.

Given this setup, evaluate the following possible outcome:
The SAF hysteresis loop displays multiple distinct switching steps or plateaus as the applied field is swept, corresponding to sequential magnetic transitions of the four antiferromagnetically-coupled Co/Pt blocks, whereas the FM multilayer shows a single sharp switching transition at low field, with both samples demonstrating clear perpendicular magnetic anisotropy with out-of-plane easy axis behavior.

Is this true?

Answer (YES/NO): NO